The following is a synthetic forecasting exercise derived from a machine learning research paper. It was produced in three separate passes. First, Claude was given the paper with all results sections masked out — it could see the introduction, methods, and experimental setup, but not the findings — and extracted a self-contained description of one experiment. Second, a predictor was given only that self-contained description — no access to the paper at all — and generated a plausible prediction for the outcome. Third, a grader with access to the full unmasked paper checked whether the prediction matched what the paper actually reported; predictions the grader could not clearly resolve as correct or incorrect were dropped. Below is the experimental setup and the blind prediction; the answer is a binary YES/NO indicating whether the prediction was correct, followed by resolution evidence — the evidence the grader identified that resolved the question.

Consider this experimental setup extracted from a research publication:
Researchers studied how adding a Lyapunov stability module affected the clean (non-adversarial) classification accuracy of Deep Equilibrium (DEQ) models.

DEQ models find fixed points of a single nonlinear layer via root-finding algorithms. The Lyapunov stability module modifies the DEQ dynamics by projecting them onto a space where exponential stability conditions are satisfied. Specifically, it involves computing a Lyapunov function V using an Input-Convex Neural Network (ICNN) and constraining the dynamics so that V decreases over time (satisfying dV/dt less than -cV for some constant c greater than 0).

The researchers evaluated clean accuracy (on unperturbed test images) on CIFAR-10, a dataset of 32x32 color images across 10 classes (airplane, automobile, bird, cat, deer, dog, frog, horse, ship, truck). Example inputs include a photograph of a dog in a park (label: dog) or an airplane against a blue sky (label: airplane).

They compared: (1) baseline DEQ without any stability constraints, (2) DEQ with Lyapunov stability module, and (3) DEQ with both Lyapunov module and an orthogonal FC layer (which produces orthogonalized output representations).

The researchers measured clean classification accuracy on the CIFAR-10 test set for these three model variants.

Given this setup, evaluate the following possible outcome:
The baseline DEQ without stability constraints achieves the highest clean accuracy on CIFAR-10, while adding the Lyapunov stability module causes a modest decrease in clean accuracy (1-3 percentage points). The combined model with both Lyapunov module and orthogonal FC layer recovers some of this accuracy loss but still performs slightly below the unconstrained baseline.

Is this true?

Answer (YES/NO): NO